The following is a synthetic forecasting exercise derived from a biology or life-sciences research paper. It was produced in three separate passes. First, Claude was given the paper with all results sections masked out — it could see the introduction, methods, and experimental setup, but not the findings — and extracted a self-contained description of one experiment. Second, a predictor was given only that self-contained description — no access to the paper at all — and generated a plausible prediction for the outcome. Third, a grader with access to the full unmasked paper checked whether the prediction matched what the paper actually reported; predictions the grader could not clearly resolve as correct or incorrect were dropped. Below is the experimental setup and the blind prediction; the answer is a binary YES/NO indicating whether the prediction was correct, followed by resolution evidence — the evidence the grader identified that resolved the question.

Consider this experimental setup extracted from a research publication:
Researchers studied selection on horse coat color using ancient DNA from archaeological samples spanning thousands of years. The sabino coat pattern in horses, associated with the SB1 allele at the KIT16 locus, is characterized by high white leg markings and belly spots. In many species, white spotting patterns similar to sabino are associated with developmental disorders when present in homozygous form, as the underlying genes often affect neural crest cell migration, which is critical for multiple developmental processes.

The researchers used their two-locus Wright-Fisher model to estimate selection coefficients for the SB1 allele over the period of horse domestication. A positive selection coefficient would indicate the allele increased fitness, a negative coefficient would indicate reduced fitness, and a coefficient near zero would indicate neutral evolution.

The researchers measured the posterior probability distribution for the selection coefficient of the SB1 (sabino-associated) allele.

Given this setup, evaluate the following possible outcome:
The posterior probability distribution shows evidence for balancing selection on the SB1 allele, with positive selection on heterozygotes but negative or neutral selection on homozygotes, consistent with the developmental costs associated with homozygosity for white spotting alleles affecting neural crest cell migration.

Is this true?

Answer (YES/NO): NO